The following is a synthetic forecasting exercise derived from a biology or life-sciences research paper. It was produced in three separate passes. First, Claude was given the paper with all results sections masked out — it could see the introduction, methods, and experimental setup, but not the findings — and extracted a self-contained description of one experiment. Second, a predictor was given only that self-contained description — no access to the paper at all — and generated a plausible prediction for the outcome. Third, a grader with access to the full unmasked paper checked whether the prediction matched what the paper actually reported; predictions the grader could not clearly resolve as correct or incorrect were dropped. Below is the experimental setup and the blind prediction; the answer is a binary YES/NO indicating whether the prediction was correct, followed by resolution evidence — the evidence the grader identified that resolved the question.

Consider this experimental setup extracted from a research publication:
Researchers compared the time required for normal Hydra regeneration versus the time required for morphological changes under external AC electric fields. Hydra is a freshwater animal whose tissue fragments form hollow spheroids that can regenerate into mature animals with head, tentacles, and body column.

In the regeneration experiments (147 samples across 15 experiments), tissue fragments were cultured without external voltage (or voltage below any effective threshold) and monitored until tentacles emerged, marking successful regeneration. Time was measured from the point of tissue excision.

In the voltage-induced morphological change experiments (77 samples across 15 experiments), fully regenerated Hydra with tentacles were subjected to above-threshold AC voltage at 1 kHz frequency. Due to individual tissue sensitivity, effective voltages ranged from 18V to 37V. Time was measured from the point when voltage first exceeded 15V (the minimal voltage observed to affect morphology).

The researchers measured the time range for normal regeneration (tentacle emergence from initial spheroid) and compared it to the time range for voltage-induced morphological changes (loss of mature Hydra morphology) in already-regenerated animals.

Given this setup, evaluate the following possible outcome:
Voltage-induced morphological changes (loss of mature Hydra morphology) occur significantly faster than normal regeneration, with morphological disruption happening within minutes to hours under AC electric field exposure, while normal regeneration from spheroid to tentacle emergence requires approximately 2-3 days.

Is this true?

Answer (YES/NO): NO